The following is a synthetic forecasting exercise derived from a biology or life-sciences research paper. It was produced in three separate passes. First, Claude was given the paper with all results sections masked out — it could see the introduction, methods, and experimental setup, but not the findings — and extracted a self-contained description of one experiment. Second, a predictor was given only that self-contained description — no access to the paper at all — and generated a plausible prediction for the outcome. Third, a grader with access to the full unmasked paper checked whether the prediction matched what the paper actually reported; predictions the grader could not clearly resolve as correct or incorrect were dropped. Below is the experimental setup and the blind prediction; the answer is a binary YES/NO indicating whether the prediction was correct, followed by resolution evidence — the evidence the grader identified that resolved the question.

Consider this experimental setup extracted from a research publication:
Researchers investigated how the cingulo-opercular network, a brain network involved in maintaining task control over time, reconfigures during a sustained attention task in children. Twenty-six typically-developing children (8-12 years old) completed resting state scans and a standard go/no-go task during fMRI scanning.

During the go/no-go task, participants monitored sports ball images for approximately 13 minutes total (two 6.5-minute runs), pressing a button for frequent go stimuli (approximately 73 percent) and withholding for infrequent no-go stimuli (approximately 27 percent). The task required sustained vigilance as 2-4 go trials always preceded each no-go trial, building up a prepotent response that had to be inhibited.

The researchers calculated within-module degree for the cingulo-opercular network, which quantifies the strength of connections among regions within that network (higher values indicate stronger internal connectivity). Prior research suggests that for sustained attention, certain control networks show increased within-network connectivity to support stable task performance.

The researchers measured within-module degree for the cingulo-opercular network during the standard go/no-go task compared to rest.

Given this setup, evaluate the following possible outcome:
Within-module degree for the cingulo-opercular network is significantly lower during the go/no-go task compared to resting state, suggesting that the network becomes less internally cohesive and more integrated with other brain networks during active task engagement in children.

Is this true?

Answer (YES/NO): NO